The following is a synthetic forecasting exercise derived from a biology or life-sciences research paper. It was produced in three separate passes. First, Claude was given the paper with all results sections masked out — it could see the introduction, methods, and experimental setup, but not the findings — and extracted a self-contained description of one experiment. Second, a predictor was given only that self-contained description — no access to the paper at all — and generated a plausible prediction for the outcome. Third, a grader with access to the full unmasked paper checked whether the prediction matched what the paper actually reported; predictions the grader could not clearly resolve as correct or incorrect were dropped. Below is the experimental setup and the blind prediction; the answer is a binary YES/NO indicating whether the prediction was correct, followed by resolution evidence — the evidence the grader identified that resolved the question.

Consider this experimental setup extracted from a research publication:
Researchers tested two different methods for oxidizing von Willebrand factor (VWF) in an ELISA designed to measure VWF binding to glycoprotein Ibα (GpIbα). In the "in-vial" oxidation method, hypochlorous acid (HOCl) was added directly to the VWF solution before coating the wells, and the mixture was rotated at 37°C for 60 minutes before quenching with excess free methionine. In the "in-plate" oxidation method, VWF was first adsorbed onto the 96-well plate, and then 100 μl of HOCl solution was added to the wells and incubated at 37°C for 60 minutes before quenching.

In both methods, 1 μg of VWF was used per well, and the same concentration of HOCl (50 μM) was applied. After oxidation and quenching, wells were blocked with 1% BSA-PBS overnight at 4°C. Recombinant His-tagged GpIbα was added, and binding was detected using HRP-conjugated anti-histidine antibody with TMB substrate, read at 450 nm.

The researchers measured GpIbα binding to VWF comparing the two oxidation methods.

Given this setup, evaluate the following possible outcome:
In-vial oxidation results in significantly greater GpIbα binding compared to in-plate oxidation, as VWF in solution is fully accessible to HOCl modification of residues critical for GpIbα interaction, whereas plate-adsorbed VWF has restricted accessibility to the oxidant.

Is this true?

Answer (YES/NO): NO